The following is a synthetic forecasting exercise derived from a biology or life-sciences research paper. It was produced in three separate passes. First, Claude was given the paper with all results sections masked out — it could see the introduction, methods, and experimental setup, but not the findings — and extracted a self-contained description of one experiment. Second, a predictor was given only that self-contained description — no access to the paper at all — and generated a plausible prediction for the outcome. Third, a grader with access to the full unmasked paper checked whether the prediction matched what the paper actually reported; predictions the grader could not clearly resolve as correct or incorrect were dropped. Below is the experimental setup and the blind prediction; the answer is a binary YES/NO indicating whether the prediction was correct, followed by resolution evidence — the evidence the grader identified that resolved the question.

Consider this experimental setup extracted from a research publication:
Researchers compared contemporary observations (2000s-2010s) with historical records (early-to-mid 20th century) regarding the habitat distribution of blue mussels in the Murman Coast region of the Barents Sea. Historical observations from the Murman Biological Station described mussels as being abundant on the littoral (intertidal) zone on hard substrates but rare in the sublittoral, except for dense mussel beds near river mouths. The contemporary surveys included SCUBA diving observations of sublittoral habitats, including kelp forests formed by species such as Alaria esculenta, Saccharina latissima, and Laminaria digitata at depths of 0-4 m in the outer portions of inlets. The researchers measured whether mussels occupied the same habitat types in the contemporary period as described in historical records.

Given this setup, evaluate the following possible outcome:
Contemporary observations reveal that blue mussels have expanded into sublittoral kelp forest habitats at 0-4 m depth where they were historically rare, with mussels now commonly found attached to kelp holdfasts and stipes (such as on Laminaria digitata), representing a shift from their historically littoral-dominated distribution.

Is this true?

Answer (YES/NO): NO